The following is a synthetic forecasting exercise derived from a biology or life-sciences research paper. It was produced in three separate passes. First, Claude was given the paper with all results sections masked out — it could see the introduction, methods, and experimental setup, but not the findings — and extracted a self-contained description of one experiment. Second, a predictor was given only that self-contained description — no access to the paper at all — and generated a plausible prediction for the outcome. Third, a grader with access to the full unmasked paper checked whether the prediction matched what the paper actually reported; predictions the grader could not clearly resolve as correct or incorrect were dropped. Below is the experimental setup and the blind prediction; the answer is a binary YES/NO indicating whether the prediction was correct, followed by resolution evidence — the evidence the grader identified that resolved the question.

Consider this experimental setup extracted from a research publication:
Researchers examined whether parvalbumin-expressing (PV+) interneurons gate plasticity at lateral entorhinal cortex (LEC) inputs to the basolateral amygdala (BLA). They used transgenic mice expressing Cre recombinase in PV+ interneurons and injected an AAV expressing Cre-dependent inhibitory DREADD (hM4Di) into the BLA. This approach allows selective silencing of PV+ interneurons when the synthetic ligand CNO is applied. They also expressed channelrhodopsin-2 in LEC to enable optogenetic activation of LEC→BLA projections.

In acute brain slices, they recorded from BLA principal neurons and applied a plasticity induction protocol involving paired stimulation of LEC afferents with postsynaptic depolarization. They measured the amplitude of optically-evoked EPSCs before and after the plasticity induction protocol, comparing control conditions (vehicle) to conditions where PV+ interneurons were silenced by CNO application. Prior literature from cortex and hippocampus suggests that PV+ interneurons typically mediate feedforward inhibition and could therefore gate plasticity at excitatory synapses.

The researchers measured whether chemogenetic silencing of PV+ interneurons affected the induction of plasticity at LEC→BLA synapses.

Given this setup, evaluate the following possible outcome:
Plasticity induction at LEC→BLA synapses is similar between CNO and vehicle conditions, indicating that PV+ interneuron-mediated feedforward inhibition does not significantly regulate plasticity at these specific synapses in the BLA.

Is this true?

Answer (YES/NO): YES